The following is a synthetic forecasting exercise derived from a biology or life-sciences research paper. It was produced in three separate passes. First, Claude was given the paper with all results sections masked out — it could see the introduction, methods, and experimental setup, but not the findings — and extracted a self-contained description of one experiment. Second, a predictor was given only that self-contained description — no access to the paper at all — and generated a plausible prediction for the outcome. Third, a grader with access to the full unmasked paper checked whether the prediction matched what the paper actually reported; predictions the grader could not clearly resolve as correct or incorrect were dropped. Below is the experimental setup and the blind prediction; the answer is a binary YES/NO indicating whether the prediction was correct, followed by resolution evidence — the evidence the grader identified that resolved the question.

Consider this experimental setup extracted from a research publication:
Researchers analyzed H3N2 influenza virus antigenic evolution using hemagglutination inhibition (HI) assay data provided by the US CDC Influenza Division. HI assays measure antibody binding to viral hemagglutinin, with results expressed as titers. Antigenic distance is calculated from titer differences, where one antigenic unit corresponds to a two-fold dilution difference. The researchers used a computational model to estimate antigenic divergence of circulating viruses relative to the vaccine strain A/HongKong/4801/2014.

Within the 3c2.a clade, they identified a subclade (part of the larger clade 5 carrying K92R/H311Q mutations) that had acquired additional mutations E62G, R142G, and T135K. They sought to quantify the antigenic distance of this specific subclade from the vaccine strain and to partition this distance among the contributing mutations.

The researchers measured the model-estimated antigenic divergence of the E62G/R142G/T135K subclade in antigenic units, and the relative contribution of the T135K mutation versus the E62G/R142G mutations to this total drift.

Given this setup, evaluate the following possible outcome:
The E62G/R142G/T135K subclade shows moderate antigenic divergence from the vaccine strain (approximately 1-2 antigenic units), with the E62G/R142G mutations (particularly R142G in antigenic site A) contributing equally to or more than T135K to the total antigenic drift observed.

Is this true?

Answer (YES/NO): NO